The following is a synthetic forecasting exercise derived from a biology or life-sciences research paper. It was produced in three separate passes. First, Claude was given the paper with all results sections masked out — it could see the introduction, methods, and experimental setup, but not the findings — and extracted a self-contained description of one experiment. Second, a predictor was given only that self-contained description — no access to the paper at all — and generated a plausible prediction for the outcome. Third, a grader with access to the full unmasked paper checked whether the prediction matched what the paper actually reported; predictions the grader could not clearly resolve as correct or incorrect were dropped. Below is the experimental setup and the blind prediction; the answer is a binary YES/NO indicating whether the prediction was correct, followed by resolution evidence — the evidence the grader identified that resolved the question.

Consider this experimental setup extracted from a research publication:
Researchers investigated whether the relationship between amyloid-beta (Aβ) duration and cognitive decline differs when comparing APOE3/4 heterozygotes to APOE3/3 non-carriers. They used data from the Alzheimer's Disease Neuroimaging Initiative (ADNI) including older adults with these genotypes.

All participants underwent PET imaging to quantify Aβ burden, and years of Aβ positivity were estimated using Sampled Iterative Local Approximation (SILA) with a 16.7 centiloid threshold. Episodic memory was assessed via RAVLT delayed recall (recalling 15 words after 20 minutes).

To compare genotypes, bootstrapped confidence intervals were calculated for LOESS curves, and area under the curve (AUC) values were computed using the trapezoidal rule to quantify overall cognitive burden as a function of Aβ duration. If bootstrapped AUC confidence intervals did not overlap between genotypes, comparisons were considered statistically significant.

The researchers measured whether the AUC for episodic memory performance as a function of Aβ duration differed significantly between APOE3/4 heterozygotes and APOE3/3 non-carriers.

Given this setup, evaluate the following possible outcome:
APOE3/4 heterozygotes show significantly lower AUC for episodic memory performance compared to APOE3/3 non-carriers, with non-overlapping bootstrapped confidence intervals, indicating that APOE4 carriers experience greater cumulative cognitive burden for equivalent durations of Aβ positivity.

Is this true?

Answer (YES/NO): YES